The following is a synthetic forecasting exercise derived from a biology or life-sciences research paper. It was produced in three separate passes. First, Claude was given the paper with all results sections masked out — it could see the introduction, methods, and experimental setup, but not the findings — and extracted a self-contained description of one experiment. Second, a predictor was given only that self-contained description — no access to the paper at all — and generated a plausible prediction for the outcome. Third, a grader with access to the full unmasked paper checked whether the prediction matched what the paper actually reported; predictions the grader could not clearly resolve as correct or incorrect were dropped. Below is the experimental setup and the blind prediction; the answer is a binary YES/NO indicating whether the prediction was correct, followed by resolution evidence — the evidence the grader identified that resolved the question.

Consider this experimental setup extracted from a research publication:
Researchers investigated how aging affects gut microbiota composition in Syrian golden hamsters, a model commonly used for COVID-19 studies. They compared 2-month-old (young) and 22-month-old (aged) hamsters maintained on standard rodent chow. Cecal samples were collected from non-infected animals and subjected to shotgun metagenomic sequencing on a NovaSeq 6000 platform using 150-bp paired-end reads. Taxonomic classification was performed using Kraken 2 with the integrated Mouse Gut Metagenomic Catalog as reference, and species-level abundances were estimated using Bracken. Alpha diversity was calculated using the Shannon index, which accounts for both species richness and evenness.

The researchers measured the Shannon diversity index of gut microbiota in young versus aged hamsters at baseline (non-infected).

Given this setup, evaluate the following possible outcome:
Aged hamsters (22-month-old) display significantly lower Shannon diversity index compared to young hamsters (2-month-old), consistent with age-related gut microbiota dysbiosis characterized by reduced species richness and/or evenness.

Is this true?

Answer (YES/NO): NO